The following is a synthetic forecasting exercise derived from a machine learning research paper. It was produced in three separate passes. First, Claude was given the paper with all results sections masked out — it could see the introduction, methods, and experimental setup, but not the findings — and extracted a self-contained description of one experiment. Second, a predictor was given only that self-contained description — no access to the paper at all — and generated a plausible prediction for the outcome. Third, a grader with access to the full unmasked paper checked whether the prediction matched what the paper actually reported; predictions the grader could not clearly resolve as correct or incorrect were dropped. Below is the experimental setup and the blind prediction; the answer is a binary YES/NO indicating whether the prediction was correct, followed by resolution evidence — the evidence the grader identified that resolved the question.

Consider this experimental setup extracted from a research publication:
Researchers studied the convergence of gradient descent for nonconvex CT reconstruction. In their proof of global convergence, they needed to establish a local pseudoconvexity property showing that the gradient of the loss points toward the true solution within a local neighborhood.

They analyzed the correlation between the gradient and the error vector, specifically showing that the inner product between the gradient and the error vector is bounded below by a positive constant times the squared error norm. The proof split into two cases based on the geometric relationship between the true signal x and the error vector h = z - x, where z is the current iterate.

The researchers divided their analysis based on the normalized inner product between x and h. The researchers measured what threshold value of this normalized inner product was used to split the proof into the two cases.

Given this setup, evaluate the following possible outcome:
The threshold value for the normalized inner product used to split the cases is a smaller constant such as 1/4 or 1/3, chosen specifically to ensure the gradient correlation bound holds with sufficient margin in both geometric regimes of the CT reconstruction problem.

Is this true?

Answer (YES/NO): NO